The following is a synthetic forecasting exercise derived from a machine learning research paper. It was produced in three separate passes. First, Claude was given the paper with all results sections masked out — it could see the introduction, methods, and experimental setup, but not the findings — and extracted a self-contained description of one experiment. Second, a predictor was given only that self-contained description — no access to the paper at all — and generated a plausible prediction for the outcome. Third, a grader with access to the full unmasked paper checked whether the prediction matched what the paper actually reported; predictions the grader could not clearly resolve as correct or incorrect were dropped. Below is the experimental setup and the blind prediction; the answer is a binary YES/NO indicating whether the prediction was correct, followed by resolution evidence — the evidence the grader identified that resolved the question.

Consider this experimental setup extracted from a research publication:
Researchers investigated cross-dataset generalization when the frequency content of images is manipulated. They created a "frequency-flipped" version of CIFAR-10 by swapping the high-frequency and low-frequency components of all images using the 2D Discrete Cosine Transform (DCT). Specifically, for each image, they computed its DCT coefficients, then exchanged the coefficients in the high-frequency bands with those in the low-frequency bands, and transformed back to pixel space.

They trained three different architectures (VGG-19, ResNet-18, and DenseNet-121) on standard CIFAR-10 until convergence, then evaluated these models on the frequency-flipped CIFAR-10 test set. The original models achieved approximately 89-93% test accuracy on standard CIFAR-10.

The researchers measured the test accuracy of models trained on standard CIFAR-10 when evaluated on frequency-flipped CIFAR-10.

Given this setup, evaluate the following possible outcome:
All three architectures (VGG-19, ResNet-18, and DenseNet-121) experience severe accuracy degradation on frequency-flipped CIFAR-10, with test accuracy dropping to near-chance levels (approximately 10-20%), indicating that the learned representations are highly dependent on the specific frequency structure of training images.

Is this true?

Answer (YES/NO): YES